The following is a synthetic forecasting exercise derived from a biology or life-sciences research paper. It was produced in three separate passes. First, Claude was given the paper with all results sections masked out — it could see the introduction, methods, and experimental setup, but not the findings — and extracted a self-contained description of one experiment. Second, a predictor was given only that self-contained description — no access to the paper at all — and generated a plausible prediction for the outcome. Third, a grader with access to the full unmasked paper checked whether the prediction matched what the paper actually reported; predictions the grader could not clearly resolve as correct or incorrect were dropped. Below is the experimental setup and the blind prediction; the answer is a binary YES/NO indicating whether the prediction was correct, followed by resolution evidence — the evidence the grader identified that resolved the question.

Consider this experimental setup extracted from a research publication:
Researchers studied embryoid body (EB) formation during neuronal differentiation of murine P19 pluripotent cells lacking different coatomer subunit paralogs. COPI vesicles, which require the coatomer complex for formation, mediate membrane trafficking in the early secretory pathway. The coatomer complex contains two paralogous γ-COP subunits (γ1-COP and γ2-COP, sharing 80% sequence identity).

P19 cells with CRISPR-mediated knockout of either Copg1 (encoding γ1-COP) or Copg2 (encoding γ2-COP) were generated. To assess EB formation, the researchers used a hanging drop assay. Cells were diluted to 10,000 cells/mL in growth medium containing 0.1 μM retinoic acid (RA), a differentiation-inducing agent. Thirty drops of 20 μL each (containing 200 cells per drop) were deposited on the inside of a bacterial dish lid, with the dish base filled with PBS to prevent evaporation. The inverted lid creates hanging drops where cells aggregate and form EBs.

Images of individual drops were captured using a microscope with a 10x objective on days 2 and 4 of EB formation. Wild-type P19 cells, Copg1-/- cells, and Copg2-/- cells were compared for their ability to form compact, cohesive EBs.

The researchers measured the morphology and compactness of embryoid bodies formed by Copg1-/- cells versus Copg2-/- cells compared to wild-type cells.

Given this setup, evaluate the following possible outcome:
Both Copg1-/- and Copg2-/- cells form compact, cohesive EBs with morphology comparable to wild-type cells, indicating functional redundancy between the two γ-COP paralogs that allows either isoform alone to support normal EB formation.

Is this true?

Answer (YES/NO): NO